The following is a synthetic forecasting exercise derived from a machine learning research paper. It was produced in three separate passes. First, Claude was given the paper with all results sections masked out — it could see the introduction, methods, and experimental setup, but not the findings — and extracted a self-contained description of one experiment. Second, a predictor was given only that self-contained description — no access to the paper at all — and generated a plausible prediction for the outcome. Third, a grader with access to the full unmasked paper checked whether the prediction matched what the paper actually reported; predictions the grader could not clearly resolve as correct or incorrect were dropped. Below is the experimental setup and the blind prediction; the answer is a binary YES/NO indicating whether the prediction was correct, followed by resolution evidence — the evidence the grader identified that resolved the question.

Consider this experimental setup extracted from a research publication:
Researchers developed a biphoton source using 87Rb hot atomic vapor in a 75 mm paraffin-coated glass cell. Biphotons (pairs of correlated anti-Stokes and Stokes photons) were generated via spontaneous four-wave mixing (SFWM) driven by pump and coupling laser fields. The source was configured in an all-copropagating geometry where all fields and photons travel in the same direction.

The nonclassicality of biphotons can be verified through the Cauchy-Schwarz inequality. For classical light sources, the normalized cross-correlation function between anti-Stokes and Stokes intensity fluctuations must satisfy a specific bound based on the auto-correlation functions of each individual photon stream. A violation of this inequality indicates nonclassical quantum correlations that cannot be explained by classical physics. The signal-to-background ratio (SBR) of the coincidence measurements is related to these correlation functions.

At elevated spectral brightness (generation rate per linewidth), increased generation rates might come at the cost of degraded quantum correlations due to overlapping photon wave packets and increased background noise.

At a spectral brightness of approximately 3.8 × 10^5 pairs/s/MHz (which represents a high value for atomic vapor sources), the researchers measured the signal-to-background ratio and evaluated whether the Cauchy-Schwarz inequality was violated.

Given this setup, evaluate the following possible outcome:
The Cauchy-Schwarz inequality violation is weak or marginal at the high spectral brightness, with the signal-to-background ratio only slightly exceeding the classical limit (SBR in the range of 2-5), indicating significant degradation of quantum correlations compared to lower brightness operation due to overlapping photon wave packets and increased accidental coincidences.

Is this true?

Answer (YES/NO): NO